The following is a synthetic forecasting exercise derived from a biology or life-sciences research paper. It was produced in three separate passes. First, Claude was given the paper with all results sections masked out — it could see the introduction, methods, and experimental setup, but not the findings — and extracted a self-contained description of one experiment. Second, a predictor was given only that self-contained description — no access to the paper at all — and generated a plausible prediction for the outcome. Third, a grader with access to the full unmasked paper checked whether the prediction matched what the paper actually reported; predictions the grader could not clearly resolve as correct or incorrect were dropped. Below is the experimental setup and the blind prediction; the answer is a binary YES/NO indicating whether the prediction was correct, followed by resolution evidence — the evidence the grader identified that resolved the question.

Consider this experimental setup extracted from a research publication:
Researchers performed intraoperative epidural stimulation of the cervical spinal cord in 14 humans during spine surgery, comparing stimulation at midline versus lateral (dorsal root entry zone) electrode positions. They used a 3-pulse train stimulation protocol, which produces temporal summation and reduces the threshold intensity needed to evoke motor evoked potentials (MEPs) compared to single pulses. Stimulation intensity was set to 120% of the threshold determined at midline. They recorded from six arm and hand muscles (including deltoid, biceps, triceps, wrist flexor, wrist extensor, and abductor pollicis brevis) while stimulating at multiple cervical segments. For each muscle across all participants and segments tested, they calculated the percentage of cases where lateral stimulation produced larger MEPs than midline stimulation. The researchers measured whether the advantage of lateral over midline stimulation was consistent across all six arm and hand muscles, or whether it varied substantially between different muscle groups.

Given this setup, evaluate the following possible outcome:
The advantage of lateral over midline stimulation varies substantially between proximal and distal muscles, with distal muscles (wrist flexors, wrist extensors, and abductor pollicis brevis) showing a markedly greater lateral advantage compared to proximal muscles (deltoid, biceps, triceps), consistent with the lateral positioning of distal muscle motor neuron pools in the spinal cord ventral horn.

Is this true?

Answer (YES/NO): NO